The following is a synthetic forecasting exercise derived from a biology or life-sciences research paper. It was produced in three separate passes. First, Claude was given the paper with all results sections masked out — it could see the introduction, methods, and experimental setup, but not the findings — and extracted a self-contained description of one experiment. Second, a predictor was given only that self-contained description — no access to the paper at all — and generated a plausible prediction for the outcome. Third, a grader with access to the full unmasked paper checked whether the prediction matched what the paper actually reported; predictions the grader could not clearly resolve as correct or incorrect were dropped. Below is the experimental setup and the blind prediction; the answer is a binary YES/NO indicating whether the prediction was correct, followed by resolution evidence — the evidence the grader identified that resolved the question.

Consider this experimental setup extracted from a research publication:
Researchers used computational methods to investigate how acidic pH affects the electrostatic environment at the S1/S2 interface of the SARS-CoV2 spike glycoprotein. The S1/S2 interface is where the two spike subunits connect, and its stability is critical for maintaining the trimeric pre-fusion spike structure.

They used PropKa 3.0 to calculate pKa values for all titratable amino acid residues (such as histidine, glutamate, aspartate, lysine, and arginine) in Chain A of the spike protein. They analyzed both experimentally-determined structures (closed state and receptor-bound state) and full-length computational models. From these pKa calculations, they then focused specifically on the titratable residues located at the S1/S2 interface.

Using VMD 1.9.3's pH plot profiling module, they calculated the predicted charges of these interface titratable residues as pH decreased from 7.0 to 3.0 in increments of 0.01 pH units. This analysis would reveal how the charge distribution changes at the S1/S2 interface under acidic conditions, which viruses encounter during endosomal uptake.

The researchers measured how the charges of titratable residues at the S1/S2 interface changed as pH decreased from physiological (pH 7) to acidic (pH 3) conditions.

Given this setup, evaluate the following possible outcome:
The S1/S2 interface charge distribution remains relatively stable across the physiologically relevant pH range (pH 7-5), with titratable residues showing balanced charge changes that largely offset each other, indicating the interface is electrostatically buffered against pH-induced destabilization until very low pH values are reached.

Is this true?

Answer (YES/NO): NO